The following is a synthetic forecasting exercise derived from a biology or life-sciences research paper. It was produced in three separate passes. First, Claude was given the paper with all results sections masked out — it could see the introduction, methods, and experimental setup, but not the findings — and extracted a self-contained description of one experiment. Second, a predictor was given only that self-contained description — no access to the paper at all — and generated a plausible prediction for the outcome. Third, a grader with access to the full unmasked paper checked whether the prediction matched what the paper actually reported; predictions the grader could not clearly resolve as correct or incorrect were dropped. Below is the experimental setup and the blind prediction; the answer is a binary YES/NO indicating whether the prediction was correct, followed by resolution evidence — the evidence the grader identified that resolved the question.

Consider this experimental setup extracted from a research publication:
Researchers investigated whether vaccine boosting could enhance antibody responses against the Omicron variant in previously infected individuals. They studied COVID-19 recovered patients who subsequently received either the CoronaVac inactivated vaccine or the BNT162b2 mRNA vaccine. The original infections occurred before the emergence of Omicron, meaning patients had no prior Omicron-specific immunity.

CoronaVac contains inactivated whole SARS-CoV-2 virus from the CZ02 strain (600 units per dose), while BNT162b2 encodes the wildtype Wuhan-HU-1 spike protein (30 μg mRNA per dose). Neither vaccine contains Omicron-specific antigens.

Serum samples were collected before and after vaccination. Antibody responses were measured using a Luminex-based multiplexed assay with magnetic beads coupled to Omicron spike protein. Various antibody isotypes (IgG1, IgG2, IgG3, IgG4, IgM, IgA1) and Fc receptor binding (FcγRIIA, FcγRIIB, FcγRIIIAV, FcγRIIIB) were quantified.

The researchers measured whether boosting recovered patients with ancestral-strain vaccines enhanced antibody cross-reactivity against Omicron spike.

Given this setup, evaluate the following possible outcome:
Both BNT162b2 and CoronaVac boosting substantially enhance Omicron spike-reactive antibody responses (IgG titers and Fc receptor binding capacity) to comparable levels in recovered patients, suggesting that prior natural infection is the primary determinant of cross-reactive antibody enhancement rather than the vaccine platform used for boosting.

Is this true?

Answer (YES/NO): NO